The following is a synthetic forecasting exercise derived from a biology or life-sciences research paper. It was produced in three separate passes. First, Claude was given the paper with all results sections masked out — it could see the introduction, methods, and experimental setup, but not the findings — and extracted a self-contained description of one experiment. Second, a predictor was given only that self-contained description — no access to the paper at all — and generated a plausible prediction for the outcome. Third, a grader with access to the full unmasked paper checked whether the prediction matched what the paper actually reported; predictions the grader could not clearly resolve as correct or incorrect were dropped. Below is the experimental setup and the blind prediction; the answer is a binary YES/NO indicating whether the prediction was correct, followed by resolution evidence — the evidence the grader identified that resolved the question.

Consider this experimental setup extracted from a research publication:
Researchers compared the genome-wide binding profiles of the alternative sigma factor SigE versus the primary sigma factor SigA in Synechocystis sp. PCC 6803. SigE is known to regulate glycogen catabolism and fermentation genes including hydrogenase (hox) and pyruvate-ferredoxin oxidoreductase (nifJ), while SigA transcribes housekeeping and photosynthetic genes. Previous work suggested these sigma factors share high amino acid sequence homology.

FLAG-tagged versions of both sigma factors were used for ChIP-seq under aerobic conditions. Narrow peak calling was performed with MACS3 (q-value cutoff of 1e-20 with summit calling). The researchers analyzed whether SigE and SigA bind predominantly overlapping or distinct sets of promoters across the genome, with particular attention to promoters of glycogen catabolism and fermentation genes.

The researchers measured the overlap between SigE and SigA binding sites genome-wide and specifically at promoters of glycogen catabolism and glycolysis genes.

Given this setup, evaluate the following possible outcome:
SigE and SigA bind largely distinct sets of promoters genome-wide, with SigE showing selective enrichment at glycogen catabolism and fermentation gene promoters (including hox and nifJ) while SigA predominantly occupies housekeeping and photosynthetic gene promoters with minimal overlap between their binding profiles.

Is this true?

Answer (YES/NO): NO